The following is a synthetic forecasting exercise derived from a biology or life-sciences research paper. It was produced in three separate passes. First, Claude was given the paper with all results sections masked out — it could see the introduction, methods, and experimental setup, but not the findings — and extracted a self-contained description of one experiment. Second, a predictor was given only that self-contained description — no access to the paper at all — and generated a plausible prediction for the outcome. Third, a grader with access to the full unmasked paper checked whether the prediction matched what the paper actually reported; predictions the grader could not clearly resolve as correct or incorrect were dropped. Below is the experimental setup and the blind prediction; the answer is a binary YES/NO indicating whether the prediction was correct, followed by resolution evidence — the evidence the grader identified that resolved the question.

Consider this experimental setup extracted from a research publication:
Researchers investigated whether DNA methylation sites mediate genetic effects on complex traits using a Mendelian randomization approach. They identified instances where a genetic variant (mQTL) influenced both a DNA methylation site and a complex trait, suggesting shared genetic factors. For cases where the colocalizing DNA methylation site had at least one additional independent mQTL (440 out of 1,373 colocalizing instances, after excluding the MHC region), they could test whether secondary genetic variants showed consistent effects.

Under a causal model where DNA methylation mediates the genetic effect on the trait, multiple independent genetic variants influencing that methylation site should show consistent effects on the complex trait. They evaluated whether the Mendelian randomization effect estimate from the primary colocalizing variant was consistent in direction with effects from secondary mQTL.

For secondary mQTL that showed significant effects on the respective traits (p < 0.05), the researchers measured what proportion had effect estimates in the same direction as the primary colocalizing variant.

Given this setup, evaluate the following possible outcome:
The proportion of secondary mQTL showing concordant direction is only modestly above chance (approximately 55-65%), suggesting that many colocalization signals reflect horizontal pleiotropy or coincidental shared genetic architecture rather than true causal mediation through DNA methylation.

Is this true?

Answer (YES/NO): YES